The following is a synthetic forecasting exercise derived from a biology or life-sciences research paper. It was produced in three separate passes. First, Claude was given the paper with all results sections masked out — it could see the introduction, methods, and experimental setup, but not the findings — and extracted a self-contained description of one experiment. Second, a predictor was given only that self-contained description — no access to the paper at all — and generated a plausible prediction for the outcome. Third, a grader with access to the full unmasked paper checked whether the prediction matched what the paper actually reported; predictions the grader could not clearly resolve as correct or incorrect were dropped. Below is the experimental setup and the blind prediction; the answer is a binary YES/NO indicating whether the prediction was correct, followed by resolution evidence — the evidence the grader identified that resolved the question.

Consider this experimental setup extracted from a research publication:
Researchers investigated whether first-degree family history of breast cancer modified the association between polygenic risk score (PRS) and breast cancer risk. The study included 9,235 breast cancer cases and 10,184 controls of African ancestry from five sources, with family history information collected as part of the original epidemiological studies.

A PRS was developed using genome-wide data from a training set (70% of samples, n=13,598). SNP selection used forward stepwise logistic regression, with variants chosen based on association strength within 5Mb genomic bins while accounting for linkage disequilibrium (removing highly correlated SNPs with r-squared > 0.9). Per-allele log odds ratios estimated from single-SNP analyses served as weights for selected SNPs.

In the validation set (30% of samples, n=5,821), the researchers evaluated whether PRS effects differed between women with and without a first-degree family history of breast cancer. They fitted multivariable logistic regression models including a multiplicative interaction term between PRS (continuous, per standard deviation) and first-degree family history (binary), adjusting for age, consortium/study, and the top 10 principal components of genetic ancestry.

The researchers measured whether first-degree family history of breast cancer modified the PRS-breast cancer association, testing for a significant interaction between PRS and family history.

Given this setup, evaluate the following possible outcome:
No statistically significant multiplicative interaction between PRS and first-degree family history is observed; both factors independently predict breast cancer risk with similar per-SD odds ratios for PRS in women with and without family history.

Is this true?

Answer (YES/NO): YES